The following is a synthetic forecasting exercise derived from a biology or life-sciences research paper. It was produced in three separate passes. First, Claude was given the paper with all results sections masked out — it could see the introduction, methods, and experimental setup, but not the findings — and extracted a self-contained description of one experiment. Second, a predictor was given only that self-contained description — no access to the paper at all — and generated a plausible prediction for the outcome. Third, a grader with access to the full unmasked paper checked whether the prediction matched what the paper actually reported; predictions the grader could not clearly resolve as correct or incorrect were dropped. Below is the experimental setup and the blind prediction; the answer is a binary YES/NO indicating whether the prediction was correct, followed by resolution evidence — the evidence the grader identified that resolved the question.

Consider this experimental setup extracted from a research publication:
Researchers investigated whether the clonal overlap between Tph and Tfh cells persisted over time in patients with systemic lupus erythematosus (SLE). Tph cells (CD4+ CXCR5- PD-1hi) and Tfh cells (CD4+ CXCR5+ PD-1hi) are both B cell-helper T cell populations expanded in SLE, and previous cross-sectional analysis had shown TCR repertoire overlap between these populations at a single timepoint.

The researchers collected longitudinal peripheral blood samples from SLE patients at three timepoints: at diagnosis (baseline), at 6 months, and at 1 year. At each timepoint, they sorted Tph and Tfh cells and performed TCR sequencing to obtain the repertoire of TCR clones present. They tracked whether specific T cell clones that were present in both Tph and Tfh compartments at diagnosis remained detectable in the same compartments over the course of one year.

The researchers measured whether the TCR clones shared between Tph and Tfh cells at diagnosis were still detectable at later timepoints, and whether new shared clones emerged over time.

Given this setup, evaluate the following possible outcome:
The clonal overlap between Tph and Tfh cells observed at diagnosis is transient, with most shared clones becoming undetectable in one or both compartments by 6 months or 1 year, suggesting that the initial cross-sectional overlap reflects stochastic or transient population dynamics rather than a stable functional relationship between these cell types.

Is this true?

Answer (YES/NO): NO